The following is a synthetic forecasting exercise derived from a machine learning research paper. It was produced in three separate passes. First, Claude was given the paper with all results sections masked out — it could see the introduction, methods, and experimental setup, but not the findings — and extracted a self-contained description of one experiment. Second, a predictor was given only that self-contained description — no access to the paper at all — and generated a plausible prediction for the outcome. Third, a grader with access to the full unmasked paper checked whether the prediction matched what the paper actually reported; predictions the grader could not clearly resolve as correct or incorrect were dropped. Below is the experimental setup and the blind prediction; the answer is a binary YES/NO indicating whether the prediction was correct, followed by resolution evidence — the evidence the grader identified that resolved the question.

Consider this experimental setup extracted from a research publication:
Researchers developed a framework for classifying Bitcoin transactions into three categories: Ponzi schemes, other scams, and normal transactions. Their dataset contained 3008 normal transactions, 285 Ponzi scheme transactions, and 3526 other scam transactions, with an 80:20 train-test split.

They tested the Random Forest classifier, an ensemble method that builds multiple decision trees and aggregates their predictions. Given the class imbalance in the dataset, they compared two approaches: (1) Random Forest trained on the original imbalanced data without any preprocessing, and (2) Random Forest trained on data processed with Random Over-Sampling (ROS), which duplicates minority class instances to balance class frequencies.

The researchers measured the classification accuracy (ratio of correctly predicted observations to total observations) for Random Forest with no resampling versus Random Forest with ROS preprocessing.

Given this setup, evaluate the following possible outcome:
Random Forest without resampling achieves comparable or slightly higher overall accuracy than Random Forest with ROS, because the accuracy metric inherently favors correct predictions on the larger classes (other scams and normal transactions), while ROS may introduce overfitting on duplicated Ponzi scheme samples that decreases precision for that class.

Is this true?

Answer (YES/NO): NO